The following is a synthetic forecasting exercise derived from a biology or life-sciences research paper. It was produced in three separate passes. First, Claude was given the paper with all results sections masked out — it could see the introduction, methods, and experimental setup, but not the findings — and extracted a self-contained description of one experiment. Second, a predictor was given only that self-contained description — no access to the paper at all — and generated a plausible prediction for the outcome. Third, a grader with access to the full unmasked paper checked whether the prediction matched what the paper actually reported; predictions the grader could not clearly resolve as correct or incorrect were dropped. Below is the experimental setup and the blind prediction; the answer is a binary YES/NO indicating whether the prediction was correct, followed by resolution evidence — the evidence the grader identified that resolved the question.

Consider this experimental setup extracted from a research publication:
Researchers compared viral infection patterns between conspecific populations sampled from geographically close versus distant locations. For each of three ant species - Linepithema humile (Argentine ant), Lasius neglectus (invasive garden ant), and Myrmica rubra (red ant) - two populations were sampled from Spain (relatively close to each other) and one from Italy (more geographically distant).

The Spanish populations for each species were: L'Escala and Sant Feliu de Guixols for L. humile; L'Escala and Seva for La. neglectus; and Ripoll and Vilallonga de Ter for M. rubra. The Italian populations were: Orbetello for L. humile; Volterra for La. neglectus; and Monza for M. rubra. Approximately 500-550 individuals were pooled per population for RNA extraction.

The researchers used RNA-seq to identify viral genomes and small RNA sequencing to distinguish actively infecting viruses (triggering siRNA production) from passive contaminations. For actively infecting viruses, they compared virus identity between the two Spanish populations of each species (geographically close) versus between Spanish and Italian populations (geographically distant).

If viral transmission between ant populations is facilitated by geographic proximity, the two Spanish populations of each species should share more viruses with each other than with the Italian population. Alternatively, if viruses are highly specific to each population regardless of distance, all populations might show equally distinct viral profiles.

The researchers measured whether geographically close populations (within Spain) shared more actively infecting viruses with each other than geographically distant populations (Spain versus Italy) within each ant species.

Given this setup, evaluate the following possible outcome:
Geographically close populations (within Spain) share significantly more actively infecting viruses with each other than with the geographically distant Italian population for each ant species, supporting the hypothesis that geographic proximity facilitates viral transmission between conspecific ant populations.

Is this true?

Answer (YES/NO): NO